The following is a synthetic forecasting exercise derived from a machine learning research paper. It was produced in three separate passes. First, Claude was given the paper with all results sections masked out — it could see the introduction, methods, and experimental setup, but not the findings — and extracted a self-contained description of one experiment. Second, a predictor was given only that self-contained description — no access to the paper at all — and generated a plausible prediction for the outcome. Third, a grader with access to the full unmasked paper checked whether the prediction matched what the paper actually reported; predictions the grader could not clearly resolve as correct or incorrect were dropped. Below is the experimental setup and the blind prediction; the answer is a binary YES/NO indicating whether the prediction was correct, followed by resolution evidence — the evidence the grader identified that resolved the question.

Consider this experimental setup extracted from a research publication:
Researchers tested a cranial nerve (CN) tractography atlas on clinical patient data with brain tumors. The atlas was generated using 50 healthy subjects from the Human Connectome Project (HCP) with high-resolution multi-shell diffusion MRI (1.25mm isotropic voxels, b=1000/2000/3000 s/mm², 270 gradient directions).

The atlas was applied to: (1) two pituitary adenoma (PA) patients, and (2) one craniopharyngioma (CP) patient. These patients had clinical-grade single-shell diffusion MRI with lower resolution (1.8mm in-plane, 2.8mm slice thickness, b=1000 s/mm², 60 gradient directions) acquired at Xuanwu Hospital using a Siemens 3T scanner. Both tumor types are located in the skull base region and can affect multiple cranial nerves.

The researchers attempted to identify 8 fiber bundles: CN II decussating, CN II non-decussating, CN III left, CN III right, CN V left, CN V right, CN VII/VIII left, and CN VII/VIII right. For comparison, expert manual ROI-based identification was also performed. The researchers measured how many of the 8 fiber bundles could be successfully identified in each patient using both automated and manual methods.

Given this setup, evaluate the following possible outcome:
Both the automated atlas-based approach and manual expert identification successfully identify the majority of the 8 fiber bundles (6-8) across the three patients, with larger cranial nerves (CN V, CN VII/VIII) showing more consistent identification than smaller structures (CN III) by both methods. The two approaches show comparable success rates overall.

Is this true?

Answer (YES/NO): NO